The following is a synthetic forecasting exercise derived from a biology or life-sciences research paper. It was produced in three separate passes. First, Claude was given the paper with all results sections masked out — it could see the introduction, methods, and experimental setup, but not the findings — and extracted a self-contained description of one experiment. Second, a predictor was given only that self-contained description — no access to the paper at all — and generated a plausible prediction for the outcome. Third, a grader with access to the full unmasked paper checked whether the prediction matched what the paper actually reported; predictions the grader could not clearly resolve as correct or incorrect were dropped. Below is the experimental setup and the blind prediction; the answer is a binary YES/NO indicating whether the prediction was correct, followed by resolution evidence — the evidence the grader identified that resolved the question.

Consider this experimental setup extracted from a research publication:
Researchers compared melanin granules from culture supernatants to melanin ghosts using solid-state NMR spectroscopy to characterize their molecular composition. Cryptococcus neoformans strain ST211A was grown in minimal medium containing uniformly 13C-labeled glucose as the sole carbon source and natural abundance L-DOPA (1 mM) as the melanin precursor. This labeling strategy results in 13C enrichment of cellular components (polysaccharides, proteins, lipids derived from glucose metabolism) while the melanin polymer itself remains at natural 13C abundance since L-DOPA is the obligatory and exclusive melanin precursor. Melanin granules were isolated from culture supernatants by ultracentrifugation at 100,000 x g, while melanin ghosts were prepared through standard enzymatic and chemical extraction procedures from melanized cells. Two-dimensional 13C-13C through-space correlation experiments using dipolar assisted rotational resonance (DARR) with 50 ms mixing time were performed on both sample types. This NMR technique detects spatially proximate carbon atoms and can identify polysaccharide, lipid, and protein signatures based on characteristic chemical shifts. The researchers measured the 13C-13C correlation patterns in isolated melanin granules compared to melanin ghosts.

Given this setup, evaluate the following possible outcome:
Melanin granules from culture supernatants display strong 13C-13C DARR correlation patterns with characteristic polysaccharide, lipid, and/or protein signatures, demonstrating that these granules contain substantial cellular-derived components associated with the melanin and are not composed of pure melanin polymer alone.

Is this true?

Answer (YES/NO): YES